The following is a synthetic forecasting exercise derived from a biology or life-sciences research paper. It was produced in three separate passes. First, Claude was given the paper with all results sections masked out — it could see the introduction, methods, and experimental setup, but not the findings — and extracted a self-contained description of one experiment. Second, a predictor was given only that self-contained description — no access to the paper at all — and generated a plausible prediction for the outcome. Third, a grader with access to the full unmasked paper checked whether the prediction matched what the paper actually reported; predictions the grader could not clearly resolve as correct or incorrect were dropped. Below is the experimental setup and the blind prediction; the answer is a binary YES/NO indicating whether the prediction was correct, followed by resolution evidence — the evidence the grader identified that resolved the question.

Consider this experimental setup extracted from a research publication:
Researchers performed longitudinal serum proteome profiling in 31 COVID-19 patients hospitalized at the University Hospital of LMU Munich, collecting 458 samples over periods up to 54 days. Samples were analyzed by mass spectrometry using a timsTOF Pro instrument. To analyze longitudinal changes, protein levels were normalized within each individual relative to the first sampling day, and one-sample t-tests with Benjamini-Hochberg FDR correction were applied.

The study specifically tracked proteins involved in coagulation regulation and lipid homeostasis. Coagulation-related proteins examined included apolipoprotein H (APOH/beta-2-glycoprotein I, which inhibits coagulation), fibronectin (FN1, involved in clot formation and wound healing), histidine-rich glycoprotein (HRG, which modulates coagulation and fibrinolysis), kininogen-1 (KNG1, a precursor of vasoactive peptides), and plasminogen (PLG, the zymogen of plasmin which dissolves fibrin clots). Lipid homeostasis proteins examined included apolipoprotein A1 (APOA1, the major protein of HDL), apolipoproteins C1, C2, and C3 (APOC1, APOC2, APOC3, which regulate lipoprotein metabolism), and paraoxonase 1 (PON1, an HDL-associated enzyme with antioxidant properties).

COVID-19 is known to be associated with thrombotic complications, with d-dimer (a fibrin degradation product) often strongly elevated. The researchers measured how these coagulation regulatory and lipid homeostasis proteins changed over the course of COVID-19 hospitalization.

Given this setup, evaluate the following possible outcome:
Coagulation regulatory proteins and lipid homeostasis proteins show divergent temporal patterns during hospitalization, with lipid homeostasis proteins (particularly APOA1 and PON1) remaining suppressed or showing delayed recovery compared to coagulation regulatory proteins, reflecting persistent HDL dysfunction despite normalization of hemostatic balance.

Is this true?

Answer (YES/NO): NO